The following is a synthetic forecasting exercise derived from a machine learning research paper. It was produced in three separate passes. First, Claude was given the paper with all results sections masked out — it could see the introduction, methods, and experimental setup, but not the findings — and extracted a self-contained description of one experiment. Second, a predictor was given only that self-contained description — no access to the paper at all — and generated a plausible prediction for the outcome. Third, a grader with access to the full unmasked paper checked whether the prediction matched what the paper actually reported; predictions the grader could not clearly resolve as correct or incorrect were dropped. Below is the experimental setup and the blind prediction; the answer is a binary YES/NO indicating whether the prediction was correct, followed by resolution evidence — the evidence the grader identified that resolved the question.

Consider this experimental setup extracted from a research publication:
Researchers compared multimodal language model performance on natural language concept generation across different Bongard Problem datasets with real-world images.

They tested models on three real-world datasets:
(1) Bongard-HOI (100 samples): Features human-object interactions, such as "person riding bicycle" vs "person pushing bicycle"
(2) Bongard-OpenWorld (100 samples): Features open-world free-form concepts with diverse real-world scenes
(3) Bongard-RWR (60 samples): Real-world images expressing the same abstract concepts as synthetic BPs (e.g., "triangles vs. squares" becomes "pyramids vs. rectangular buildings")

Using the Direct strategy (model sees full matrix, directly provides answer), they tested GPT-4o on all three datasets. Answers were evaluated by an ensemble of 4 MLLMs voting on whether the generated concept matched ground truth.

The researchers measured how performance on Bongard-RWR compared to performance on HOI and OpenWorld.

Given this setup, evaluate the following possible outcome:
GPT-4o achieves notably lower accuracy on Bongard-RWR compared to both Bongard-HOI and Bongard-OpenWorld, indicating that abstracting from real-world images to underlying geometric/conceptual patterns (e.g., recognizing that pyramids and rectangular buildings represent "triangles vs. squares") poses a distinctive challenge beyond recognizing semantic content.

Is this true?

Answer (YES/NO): YES